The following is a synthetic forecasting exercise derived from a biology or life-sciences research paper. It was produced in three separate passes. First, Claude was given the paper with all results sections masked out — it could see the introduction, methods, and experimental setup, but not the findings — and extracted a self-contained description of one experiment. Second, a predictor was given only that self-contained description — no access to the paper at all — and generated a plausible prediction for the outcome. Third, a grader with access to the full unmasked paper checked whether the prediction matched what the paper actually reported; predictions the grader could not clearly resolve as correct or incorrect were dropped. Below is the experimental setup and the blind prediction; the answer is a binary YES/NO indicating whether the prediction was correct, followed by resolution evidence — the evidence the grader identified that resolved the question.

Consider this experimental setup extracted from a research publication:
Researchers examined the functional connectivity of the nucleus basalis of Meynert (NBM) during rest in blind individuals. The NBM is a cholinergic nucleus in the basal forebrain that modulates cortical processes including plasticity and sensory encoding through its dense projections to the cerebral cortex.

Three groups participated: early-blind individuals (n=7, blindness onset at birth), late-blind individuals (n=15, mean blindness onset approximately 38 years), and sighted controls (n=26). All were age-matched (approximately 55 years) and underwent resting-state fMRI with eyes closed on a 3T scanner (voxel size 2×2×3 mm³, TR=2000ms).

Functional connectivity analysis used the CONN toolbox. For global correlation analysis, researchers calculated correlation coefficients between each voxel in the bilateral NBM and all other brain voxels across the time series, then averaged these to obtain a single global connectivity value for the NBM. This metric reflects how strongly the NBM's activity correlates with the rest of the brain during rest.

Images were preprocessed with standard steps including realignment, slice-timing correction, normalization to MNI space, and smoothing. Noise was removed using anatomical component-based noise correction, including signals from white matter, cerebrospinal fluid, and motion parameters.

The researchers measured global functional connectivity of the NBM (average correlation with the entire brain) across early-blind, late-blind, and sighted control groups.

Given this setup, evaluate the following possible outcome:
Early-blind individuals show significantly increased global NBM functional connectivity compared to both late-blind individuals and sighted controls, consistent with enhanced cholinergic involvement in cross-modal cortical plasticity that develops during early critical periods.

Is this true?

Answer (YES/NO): NO